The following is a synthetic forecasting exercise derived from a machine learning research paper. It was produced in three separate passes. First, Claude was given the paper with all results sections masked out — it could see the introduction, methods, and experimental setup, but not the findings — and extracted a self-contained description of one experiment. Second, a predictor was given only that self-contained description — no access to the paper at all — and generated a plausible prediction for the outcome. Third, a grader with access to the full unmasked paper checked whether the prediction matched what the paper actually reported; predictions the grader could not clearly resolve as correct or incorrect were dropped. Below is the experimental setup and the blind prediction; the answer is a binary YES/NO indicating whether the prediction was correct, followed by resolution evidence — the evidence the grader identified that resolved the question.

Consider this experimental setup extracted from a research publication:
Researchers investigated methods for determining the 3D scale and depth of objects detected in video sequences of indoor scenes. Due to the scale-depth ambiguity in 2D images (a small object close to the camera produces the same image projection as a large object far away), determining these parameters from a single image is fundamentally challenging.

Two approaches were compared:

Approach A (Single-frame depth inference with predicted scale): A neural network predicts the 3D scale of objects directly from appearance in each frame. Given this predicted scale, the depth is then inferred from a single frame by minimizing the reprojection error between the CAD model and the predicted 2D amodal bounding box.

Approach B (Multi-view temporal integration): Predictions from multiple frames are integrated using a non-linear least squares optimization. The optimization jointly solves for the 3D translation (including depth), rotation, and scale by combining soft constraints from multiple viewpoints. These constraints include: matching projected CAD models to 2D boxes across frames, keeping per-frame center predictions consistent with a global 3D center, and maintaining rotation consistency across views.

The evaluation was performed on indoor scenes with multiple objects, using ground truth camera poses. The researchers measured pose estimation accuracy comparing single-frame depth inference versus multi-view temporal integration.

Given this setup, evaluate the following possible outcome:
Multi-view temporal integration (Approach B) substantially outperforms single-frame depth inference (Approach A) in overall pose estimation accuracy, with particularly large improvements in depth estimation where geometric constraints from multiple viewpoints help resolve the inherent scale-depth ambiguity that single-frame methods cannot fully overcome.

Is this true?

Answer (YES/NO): YES